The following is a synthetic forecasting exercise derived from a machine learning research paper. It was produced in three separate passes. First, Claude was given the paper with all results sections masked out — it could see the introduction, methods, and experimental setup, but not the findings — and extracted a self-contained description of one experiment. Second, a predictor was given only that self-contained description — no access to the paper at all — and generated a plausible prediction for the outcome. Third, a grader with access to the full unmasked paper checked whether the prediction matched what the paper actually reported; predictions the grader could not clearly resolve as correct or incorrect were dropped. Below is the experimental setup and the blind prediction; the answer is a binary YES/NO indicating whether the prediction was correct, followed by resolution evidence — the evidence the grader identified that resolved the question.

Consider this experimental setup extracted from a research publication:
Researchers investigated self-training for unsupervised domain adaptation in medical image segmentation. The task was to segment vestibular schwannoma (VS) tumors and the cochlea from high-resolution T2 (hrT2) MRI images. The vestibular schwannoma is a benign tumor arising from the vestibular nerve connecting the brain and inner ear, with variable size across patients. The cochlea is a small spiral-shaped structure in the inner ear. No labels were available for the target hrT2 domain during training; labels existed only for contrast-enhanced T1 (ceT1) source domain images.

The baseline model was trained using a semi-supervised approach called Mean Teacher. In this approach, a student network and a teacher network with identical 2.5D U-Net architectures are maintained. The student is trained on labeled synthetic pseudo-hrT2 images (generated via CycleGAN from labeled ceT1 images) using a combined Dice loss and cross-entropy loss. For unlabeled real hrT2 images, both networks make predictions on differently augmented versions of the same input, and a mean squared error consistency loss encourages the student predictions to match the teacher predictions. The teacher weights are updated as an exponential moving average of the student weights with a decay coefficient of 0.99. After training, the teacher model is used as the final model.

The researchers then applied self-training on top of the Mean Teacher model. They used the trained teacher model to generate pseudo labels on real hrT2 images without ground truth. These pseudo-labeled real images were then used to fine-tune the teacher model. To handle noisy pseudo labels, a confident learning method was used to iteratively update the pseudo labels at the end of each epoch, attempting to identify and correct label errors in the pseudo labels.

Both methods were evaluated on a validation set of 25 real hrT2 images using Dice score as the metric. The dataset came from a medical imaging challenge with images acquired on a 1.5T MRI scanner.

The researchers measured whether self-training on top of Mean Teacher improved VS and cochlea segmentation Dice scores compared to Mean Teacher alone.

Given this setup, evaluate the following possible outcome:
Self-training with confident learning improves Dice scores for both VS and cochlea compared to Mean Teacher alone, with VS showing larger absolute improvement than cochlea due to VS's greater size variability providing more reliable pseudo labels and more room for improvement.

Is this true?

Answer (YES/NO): NO